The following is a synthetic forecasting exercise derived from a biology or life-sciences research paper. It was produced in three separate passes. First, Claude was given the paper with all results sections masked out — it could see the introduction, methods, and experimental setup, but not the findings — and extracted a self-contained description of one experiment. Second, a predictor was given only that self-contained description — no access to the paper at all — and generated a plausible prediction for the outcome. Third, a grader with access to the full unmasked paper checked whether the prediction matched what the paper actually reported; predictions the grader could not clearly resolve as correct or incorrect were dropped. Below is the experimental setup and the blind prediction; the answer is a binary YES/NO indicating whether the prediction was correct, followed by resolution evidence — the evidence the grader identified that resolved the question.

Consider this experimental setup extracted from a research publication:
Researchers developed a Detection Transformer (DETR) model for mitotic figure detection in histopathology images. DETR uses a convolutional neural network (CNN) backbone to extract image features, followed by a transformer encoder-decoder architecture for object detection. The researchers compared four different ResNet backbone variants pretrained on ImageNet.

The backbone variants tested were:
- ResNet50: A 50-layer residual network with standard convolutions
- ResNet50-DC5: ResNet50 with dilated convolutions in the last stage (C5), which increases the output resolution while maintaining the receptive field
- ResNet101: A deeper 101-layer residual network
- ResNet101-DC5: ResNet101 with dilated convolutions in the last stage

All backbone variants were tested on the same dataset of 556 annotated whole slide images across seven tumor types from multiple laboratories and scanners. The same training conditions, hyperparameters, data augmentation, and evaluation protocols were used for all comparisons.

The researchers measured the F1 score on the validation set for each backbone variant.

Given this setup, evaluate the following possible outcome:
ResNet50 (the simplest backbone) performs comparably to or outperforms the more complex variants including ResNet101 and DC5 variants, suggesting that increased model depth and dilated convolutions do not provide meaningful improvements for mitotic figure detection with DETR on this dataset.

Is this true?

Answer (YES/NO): NO